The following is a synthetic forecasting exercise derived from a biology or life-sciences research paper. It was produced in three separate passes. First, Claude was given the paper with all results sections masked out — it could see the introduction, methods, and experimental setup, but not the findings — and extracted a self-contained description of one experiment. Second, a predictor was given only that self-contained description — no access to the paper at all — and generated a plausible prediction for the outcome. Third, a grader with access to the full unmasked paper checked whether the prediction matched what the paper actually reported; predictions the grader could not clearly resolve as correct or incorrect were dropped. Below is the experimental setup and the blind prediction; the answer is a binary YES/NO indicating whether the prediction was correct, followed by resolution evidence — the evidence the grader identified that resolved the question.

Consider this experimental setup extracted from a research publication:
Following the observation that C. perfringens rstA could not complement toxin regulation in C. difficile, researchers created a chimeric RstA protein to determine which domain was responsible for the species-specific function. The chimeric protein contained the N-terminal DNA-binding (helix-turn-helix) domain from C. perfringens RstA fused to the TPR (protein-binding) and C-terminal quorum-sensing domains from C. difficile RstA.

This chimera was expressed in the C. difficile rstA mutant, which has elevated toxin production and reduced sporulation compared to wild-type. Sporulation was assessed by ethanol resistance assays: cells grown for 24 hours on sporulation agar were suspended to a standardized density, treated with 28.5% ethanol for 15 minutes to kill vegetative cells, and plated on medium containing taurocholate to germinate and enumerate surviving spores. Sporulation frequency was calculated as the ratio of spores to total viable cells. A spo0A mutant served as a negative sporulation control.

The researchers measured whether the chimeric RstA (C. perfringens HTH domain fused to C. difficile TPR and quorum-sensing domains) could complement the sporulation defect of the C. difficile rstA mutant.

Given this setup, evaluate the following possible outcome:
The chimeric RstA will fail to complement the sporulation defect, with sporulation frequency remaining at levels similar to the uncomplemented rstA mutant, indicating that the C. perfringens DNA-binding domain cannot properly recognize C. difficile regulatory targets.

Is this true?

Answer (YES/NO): NO